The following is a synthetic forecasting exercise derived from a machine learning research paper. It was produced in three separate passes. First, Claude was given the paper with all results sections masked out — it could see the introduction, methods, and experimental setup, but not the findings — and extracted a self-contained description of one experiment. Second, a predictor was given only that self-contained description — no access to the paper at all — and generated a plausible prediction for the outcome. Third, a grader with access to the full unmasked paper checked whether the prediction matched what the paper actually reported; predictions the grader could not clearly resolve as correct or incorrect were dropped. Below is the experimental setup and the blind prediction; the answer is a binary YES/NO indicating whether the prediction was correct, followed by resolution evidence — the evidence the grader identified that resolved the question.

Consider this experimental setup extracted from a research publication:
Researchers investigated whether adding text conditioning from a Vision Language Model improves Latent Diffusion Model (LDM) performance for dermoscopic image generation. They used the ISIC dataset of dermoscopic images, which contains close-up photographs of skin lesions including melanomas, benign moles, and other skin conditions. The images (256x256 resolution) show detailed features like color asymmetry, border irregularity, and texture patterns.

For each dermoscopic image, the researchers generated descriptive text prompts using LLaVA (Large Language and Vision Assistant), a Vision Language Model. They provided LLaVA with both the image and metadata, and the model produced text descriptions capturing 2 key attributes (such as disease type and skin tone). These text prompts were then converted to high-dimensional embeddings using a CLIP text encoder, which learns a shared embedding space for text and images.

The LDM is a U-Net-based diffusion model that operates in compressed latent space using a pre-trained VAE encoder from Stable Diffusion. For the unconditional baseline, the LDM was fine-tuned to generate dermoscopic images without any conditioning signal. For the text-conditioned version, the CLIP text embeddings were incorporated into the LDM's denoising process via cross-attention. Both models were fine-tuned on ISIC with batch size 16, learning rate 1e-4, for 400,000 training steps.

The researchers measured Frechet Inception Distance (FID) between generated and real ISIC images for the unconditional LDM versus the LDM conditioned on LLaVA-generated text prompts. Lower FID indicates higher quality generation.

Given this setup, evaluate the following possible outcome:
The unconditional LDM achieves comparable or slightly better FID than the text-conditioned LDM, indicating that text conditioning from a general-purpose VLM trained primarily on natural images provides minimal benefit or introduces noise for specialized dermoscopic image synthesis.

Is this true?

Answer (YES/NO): NO